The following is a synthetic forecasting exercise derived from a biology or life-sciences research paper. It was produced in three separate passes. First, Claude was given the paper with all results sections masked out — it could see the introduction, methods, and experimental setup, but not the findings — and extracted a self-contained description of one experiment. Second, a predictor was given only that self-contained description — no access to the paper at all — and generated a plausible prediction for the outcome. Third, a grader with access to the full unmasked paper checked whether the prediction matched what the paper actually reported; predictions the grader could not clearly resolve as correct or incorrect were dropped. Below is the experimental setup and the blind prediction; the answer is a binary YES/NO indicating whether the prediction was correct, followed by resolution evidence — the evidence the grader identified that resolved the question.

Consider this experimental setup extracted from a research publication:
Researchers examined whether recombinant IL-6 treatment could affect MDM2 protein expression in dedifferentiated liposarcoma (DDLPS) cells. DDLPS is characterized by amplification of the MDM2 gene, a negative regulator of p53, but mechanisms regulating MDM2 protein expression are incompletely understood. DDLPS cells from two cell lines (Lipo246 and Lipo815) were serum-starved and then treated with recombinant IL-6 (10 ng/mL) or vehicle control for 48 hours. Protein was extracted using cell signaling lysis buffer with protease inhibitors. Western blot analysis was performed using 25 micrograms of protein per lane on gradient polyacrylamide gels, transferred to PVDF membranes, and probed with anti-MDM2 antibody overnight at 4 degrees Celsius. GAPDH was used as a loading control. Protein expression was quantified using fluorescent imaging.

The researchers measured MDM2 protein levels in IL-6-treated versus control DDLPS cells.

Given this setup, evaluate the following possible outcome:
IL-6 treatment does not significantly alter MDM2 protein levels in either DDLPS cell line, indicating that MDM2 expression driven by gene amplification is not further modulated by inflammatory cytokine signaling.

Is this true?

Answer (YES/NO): NO